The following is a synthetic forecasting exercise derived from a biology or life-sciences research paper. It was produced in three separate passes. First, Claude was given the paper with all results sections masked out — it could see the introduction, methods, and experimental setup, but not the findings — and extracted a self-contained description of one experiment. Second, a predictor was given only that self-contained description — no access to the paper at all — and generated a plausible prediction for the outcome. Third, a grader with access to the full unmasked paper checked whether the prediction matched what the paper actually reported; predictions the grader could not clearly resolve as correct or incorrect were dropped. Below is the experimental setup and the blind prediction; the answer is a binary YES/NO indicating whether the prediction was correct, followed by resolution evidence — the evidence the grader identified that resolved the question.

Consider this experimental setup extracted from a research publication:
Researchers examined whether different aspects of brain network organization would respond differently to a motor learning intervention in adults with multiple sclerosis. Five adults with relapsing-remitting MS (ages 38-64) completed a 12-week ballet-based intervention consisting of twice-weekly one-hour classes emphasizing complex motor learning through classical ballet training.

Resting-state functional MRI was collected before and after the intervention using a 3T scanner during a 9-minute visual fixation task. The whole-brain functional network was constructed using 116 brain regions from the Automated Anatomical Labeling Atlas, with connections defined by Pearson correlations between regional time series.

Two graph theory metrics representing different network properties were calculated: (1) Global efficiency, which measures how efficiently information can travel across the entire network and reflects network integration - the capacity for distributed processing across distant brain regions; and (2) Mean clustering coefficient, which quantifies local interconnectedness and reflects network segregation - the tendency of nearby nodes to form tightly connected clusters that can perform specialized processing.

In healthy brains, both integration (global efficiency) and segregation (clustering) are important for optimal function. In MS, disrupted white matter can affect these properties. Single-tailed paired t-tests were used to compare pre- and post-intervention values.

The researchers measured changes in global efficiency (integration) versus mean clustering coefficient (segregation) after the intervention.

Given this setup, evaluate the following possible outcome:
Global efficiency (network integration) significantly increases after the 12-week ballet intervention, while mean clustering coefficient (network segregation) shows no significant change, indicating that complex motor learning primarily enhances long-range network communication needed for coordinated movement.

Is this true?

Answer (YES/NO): NO